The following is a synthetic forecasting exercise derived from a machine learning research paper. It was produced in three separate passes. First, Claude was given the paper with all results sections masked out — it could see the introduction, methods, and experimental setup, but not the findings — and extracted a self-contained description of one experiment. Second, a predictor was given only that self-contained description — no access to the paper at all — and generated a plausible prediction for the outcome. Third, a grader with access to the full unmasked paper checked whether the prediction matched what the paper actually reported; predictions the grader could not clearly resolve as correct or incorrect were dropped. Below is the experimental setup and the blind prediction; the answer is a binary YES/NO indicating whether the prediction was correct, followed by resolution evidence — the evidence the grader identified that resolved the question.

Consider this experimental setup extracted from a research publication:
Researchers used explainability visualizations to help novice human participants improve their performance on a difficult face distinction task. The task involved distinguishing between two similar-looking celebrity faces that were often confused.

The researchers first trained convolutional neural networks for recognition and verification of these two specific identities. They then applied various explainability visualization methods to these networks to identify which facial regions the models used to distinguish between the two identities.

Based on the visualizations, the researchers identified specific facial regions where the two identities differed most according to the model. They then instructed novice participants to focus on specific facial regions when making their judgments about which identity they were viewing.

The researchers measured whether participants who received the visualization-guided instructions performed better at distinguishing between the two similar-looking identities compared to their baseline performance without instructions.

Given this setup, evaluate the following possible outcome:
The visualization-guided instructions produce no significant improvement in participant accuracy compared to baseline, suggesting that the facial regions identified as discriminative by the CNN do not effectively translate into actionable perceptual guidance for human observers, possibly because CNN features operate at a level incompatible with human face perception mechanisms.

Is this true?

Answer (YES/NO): NO